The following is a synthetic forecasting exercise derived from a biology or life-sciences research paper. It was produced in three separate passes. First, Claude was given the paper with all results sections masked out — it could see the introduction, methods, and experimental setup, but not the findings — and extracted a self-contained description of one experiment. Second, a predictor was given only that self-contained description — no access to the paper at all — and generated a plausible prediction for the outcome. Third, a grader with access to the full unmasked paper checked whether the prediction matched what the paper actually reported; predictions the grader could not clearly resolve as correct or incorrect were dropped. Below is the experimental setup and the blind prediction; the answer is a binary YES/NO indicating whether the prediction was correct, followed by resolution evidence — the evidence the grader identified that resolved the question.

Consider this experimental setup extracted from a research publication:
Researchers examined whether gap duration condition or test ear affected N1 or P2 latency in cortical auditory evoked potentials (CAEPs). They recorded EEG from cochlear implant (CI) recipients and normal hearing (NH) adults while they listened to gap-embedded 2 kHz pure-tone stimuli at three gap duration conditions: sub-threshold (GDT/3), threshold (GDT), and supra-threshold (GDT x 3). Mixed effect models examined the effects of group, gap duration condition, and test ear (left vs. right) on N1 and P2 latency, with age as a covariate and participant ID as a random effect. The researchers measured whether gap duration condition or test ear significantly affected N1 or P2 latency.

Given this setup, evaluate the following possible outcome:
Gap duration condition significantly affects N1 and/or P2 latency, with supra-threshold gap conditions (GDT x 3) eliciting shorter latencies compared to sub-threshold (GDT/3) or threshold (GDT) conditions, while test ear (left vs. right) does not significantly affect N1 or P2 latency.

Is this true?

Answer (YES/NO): NO